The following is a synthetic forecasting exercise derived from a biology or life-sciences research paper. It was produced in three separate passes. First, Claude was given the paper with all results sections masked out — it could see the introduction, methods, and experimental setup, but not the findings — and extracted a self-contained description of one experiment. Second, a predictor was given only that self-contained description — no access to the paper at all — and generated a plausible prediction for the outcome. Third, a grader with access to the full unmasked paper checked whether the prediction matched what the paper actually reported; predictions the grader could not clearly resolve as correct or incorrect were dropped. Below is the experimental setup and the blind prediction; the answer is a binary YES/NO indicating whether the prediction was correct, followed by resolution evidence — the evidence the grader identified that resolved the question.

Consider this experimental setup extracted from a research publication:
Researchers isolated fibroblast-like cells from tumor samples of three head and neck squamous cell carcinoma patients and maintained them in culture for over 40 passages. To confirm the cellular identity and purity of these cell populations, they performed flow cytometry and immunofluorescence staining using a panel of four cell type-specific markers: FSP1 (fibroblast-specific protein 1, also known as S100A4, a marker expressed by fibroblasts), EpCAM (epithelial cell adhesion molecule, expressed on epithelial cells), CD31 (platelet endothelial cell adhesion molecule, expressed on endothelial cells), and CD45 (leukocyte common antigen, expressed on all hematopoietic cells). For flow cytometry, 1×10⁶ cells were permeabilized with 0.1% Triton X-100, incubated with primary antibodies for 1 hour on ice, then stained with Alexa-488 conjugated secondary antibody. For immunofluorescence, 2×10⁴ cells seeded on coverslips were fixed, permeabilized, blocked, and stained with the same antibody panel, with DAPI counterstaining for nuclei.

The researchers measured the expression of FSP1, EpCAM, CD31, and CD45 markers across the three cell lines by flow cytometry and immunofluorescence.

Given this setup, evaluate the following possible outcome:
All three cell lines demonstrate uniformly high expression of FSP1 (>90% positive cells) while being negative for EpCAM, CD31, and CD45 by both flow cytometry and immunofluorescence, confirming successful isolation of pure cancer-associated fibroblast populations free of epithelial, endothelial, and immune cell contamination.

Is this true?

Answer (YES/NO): NO